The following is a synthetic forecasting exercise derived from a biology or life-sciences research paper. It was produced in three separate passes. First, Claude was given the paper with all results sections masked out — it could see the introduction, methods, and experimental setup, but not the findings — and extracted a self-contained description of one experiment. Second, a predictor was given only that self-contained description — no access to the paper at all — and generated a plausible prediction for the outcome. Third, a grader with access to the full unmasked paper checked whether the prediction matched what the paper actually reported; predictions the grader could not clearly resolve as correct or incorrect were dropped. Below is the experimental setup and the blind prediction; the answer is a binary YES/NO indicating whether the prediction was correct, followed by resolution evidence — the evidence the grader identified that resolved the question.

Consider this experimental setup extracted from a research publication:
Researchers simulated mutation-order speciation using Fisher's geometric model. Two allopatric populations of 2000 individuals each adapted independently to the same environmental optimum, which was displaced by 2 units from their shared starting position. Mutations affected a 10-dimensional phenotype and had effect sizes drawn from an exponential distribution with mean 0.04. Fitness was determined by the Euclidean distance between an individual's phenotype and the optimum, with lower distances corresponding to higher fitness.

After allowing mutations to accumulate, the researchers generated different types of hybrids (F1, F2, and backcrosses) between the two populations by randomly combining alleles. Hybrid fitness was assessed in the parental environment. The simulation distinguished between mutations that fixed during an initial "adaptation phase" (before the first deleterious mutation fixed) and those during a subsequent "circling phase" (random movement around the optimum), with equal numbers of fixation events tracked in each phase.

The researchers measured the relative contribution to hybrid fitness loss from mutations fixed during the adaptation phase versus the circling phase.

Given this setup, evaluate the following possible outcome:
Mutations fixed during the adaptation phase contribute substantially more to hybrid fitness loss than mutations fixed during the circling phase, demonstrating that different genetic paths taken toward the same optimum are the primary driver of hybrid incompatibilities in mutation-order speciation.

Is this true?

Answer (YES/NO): YES